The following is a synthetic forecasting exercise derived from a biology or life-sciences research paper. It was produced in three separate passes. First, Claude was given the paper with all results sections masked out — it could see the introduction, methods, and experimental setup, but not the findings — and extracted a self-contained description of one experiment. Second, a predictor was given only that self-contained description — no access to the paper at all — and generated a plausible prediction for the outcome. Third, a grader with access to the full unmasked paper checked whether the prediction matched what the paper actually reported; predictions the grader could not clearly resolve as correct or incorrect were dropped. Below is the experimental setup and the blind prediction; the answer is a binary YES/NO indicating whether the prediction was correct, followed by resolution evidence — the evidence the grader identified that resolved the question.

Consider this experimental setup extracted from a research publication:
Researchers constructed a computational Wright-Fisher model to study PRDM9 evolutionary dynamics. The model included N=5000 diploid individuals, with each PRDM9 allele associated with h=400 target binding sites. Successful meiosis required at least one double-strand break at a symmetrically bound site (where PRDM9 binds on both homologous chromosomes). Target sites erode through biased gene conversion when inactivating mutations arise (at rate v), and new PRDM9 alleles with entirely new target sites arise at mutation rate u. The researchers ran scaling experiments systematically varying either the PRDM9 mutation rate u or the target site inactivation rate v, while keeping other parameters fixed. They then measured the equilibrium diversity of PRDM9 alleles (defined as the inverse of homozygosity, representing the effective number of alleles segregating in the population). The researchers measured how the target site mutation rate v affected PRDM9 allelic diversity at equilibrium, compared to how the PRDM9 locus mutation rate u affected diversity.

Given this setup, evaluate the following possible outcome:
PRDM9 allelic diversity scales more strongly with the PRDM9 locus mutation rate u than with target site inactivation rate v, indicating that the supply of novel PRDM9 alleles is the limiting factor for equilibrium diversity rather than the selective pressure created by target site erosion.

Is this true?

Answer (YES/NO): YES